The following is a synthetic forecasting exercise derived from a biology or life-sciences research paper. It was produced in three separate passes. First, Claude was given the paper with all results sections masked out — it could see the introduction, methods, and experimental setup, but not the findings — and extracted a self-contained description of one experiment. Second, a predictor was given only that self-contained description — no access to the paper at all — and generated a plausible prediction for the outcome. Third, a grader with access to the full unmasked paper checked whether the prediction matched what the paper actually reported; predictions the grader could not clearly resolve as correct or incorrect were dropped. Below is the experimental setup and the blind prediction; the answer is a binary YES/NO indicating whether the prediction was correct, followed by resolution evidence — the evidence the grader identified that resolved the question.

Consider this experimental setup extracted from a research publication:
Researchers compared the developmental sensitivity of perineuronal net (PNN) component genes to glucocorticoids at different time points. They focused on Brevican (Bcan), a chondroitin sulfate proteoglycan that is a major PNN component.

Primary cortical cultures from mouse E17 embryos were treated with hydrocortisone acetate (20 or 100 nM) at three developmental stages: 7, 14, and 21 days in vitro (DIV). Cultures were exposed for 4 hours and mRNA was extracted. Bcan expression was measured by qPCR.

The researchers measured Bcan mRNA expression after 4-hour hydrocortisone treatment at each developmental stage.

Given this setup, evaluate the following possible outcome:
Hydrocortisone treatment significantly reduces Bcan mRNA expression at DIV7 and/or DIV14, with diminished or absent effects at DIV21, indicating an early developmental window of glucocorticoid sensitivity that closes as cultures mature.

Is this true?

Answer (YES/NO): YES